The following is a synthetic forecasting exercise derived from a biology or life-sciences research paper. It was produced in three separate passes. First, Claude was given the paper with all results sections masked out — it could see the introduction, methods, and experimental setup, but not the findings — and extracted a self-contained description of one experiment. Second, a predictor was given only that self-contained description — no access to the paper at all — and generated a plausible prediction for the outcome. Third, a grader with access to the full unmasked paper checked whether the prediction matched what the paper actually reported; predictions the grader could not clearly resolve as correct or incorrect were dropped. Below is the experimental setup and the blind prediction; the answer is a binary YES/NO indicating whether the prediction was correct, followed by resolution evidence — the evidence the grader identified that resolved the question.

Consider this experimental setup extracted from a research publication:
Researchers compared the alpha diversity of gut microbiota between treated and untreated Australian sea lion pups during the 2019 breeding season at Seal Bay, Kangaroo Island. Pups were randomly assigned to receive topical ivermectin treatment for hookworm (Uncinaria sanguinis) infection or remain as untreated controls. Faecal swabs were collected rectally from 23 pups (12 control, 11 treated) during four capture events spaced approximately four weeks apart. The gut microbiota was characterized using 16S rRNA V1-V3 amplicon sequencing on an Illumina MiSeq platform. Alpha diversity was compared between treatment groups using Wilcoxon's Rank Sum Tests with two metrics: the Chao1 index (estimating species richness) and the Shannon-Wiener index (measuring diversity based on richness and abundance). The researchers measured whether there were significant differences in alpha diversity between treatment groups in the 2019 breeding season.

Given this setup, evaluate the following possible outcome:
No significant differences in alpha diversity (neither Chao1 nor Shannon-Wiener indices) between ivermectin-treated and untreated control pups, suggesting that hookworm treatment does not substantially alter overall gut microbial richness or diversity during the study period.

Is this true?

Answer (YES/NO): YES